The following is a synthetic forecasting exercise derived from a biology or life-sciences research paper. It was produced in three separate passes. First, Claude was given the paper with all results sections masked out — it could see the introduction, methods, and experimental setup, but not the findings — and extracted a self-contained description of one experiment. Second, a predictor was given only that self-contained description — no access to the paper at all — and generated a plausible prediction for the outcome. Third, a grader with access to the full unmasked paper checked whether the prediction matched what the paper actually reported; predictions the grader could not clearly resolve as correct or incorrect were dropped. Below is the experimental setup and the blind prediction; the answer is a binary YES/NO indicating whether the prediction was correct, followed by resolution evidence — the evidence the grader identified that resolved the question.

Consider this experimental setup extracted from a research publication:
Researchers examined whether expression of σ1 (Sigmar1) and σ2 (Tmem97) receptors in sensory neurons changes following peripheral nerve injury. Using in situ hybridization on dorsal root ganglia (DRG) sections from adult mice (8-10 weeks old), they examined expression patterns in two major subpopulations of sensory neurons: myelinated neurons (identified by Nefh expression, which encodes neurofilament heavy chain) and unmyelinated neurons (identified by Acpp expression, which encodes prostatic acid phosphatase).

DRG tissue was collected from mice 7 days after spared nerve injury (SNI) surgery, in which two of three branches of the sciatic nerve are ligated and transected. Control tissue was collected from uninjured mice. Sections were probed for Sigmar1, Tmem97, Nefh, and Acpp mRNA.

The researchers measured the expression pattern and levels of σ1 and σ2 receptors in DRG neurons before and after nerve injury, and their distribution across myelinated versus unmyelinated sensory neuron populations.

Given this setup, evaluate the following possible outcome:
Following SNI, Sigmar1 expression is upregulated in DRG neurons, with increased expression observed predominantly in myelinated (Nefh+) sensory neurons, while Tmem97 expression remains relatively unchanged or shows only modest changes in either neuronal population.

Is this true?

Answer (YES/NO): NO